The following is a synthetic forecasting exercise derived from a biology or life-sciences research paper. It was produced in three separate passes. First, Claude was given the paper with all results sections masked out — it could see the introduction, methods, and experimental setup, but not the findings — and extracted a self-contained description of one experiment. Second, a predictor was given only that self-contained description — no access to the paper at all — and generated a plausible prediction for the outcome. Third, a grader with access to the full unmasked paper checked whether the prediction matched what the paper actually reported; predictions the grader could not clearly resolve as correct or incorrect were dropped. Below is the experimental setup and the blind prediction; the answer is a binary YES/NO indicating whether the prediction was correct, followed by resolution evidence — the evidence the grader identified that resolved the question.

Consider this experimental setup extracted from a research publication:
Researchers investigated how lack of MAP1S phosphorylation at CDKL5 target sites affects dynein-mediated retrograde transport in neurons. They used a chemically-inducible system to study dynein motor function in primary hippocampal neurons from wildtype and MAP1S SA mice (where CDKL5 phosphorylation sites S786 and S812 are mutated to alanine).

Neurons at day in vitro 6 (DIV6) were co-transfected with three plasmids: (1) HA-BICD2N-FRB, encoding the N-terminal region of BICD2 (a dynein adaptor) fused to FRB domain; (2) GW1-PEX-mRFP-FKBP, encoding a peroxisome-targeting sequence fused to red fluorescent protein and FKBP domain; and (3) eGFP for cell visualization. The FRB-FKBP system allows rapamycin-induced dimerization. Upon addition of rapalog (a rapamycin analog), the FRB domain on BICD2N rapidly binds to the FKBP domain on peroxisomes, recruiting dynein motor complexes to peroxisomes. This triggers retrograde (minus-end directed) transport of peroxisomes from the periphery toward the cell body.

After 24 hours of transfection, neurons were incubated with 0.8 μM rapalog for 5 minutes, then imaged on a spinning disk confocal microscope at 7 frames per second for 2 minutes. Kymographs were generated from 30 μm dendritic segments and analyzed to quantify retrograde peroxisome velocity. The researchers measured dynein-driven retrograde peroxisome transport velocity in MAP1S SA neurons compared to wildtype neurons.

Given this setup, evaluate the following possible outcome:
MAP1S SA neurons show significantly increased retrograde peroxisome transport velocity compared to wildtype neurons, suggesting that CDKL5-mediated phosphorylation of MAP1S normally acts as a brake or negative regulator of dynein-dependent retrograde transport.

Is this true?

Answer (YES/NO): NO